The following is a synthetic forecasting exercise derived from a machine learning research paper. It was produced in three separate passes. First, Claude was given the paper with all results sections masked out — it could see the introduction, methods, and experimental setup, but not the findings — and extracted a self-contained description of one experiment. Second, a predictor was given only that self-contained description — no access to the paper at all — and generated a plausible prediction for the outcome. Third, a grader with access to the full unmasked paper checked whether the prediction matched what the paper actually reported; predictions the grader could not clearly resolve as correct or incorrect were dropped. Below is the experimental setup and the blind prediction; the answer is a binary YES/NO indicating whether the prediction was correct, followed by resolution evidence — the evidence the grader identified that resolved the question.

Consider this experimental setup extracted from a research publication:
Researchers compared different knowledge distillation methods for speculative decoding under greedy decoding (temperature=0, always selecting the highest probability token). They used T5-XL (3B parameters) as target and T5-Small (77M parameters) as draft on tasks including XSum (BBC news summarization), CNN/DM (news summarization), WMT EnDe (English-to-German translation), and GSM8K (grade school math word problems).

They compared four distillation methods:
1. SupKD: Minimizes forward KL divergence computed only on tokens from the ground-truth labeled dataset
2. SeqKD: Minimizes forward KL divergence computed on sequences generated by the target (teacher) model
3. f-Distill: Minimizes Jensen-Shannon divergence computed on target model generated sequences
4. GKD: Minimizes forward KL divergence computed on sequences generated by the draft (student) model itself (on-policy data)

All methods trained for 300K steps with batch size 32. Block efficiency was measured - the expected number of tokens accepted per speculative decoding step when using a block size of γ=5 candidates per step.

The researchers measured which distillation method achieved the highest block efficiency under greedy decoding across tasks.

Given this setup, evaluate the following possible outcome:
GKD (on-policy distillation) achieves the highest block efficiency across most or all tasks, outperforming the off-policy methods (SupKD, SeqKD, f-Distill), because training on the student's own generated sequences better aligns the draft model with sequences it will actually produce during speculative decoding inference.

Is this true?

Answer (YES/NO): YES